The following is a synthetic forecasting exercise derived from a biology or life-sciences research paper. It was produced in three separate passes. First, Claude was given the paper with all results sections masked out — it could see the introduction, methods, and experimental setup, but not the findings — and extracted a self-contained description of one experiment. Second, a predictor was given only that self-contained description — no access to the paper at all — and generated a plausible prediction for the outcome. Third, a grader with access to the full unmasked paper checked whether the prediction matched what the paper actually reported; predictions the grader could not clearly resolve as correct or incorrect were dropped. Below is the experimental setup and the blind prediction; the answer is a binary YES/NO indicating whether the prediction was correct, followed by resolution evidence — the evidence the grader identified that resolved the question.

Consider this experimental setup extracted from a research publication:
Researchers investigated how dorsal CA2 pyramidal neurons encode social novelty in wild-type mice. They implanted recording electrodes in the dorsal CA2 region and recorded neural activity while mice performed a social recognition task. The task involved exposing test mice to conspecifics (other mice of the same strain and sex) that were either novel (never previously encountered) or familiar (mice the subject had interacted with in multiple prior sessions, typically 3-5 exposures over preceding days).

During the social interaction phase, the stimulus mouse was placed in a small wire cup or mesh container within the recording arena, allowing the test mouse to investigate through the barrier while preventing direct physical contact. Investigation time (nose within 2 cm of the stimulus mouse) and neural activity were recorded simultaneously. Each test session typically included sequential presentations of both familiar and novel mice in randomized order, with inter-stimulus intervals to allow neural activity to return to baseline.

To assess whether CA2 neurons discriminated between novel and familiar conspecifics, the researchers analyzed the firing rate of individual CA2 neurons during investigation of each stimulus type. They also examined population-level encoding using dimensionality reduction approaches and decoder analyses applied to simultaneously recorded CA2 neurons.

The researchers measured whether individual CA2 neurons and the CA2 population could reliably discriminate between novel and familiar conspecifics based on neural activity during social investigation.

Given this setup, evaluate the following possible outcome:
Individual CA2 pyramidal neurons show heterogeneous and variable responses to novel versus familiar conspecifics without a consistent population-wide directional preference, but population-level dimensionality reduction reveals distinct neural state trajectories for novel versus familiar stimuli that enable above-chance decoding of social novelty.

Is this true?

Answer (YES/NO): NO